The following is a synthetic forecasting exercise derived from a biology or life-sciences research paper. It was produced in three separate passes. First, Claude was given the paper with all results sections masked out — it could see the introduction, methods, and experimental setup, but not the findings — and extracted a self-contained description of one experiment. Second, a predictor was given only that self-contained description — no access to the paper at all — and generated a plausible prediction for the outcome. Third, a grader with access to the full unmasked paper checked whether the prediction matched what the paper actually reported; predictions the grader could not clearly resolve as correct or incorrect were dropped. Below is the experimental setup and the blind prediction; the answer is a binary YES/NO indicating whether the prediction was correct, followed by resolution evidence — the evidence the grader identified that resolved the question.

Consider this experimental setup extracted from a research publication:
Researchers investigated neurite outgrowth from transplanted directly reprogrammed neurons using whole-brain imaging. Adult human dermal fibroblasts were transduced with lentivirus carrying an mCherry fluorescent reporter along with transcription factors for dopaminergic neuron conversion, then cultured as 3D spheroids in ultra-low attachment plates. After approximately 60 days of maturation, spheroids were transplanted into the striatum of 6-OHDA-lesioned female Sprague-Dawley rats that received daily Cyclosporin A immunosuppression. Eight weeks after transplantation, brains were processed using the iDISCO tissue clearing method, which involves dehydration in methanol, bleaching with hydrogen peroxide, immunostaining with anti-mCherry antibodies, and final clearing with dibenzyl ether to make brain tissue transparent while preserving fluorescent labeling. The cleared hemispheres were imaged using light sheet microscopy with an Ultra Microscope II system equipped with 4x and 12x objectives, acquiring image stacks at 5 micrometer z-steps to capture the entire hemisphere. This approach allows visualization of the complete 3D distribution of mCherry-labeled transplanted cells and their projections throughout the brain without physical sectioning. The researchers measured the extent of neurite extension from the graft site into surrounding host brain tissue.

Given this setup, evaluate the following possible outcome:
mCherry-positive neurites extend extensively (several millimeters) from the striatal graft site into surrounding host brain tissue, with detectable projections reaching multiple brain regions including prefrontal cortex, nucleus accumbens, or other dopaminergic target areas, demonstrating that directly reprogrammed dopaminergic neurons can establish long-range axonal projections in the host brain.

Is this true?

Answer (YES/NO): NO